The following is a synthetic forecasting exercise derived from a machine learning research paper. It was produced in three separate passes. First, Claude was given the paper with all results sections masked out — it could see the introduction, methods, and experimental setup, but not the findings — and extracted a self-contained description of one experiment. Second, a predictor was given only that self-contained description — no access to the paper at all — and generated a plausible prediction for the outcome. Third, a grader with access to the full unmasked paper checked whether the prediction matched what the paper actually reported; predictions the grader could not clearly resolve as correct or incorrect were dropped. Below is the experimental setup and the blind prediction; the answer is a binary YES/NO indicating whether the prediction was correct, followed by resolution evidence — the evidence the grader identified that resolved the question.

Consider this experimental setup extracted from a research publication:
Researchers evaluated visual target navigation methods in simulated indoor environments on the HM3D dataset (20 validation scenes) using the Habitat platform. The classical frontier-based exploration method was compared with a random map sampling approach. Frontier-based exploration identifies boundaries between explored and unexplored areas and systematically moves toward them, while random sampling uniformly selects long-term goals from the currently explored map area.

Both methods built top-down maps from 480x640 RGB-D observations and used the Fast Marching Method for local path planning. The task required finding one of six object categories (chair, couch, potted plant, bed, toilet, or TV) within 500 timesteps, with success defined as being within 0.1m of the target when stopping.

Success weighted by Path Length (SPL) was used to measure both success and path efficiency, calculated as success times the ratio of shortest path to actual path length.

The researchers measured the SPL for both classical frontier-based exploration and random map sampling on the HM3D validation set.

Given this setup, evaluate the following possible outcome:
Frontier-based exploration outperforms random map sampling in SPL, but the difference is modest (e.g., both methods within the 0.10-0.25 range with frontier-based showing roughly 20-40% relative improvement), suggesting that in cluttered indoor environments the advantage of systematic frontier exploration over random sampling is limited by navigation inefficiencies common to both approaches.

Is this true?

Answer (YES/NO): NO